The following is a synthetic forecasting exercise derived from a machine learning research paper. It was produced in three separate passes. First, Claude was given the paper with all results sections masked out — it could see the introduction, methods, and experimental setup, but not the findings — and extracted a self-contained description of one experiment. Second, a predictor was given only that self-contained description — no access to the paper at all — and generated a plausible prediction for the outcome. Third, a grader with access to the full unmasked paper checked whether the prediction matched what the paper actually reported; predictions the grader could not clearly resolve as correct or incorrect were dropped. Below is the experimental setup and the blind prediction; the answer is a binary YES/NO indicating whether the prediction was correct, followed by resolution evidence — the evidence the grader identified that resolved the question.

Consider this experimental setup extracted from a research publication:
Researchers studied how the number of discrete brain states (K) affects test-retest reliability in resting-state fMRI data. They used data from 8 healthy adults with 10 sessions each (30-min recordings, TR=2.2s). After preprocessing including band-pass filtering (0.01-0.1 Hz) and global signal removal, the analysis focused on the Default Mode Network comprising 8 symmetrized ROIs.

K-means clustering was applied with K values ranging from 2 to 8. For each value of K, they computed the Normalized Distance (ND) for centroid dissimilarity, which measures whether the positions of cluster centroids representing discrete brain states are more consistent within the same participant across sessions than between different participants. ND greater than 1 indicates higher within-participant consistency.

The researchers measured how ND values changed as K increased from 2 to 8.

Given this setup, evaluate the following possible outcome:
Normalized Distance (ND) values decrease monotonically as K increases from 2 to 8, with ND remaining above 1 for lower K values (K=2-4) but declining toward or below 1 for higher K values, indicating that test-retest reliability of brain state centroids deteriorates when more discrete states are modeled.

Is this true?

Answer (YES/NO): NO